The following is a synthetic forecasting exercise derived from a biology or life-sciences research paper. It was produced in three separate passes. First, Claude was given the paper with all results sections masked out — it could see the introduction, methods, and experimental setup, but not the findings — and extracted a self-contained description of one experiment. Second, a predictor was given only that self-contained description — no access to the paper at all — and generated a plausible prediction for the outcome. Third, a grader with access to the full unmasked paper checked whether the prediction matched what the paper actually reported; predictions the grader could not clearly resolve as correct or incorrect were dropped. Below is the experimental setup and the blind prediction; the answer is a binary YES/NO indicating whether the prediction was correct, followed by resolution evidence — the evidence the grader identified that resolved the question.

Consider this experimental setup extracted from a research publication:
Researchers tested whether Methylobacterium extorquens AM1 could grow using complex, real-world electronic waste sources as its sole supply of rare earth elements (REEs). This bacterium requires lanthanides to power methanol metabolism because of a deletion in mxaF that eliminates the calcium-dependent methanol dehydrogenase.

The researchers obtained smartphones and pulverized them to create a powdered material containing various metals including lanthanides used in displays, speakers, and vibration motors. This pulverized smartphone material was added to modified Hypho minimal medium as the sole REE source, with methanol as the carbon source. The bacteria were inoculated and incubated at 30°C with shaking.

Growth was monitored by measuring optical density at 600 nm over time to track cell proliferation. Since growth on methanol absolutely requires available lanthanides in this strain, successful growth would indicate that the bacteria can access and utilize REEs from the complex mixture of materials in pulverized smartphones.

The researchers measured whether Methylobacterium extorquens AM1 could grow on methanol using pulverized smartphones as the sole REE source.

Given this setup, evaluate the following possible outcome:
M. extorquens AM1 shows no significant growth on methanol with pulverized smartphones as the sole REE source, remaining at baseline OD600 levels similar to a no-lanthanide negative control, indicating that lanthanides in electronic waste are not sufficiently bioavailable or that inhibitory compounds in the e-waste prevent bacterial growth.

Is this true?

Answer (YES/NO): NO